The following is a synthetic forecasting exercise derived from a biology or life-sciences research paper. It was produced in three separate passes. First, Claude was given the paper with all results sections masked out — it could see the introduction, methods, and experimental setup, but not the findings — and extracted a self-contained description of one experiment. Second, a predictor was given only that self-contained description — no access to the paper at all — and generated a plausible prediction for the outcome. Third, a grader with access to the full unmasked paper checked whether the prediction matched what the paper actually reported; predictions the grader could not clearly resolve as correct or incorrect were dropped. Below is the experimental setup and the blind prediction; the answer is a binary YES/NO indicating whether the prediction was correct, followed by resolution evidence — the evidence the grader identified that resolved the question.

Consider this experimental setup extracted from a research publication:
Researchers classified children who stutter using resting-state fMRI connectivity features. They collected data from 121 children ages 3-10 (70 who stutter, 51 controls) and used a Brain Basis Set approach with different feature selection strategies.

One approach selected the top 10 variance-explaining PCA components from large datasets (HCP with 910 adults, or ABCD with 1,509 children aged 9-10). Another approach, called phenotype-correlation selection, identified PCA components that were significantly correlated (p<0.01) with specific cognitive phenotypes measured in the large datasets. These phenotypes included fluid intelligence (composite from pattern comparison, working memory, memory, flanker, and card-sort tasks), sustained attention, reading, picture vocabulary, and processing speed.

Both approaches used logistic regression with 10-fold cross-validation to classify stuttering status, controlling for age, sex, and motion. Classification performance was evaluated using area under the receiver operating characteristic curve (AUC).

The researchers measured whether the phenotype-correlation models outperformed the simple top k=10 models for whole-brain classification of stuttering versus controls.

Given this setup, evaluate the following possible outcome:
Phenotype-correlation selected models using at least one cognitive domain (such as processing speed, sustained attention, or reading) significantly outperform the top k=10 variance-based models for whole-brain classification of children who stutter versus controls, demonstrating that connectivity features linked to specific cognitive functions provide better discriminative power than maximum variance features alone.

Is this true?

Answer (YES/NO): YES